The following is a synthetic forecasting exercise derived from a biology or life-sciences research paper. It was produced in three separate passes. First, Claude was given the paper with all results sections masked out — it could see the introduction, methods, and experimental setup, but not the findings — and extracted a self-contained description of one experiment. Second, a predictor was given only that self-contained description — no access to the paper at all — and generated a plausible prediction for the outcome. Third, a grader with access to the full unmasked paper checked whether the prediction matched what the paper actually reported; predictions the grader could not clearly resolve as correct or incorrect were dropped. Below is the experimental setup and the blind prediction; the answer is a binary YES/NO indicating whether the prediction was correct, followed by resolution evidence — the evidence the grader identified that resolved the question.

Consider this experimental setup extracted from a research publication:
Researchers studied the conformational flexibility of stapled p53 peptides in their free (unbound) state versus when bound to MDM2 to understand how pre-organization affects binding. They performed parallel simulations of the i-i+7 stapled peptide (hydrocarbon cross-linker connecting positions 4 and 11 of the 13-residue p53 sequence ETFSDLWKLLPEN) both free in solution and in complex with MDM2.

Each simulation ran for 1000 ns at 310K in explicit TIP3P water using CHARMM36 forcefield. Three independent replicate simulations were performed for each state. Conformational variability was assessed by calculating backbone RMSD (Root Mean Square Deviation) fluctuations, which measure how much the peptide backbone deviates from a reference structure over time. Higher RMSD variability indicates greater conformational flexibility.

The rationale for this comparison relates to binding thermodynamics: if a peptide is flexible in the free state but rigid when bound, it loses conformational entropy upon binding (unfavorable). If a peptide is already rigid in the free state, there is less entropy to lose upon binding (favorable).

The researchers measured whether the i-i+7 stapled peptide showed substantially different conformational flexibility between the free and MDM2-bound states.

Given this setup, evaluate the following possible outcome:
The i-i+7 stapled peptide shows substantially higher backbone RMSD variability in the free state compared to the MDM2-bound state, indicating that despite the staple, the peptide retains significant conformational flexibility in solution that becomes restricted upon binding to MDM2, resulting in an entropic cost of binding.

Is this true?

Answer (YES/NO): NO